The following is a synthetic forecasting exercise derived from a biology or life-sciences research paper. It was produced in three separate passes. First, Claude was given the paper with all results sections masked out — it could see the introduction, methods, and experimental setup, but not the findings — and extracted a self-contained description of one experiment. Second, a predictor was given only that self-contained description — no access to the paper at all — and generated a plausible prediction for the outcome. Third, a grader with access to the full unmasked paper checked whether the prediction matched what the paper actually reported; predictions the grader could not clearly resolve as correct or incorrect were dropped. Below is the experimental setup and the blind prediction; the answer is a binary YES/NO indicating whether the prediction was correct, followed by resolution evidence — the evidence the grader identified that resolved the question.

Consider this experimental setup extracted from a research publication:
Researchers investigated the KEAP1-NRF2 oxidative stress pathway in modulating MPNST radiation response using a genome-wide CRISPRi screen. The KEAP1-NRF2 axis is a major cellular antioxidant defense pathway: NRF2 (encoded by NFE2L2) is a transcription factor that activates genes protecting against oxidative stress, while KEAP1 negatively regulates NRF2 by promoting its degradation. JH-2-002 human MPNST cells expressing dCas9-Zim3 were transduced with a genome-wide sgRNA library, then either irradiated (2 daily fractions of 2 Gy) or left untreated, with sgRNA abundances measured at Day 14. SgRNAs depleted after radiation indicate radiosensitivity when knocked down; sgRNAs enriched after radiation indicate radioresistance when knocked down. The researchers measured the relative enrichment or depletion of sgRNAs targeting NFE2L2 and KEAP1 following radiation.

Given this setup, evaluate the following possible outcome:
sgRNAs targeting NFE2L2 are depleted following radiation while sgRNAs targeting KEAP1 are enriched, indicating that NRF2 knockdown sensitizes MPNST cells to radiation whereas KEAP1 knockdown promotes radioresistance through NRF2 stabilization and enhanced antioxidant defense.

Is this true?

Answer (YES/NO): YES